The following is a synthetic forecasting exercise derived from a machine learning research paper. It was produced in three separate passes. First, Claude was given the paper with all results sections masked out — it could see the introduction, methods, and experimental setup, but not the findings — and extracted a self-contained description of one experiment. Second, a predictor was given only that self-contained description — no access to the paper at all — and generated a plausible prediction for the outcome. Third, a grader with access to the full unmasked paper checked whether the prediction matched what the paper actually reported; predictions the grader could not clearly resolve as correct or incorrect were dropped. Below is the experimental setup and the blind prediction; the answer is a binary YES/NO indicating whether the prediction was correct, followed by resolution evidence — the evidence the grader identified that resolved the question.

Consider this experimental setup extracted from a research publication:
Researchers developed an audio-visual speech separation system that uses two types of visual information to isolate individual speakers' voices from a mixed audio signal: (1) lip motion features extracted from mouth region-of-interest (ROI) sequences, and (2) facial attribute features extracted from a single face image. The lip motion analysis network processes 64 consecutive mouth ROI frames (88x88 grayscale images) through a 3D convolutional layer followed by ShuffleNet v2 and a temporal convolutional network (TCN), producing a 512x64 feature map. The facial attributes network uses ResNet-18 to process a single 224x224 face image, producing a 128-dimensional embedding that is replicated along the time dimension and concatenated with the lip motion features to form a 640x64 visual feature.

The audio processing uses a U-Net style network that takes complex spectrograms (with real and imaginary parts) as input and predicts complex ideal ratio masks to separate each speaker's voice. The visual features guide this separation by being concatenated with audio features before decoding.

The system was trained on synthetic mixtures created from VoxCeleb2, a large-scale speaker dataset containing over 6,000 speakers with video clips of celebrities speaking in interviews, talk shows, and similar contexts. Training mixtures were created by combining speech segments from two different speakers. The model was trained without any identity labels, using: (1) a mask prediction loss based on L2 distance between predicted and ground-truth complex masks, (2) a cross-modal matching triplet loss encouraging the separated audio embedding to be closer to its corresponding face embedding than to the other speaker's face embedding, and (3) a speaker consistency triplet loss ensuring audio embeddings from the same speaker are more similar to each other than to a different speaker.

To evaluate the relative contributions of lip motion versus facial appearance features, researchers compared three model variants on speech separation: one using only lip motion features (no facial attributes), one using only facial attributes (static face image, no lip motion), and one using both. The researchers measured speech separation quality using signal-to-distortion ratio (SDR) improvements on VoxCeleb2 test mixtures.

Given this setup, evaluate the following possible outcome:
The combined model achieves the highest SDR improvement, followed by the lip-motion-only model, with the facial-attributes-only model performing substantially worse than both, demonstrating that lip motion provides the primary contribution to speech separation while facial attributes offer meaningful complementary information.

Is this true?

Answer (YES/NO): YES